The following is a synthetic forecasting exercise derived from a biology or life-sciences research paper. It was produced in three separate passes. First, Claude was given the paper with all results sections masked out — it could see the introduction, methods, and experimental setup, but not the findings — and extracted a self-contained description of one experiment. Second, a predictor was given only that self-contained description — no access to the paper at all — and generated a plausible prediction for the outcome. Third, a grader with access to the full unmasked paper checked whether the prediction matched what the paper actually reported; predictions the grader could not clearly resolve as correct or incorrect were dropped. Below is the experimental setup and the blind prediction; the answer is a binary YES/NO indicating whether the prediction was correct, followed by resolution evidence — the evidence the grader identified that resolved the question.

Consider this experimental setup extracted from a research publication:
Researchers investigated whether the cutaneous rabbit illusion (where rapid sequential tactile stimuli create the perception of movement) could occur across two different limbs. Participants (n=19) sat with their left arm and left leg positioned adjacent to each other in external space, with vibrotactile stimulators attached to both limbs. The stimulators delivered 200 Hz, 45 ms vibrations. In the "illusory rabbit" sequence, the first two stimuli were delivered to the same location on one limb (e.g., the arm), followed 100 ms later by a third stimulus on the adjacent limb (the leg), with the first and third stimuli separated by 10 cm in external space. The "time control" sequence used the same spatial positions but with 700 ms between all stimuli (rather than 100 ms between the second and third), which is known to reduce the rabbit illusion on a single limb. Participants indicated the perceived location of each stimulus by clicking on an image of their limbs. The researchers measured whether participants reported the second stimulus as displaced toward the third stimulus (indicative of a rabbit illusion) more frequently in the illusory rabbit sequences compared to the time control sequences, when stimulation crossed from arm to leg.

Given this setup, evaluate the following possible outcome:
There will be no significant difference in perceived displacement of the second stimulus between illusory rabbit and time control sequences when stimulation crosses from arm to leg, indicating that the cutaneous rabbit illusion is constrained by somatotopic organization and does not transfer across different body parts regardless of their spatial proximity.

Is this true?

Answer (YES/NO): NO